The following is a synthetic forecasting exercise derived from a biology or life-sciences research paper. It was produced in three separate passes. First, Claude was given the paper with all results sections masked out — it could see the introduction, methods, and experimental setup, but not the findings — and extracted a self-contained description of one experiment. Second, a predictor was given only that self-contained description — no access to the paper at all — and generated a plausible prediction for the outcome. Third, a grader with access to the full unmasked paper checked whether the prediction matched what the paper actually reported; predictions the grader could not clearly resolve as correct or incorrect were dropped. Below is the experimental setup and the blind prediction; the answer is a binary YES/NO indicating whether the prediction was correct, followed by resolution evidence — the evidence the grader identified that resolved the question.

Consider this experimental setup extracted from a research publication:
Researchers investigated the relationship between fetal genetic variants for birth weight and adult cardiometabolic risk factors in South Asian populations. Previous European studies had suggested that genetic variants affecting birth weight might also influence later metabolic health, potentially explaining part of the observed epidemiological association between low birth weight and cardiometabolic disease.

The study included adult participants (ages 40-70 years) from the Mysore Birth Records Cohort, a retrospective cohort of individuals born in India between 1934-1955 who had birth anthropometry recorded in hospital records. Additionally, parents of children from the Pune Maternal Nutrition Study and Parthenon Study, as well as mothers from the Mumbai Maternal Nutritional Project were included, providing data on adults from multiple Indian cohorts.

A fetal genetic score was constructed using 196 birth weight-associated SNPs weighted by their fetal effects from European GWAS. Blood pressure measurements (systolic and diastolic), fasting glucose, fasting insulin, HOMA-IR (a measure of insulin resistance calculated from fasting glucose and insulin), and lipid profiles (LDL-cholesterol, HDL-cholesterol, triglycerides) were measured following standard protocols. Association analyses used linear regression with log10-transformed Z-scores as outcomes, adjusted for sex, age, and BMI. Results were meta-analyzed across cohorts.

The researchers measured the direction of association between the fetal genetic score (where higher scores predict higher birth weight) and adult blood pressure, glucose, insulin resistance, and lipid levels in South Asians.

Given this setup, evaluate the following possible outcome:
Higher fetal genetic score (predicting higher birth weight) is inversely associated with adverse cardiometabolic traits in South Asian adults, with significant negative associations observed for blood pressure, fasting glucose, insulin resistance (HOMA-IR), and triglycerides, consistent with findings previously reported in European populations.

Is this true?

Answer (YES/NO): NO